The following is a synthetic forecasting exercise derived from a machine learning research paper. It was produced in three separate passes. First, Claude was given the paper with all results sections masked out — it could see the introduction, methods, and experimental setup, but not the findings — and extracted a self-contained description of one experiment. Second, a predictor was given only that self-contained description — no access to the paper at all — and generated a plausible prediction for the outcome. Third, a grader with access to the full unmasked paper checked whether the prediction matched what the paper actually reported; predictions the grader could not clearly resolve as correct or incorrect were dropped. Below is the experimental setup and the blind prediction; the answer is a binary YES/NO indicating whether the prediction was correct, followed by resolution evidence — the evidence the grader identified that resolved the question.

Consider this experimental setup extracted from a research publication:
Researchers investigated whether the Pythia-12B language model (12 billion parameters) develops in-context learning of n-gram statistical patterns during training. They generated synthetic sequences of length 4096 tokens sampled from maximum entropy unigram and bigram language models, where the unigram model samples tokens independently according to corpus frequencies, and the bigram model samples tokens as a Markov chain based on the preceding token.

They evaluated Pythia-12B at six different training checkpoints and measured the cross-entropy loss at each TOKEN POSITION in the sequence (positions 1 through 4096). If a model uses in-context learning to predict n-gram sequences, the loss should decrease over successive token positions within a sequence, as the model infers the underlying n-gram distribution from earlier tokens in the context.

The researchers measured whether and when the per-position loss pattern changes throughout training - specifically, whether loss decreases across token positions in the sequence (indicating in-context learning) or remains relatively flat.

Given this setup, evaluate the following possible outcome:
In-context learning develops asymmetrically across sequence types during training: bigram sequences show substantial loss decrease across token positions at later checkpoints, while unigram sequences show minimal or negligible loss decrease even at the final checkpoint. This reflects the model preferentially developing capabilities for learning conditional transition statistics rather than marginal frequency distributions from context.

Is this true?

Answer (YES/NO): NO